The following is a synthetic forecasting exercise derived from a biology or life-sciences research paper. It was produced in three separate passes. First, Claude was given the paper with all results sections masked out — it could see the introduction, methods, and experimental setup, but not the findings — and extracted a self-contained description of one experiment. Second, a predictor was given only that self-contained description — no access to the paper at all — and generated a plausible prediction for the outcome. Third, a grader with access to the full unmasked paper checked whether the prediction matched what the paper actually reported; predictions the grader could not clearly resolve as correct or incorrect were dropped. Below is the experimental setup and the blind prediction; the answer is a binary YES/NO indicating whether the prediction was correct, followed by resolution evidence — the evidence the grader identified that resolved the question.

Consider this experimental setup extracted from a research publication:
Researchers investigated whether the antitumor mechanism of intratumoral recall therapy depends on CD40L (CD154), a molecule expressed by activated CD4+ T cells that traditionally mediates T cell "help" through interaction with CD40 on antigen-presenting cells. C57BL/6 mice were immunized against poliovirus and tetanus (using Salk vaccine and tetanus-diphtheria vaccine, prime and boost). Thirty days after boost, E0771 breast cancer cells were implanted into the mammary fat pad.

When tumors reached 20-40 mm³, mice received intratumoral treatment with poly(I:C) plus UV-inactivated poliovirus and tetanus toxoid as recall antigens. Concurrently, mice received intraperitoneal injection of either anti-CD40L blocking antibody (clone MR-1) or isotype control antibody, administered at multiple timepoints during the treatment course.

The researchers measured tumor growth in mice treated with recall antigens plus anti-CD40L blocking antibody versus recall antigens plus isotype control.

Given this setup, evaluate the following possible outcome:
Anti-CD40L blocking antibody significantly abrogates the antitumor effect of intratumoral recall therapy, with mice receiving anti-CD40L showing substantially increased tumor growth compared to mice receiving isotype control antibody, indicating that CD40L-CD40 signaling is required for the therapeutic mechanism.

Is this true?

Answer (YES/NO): NO